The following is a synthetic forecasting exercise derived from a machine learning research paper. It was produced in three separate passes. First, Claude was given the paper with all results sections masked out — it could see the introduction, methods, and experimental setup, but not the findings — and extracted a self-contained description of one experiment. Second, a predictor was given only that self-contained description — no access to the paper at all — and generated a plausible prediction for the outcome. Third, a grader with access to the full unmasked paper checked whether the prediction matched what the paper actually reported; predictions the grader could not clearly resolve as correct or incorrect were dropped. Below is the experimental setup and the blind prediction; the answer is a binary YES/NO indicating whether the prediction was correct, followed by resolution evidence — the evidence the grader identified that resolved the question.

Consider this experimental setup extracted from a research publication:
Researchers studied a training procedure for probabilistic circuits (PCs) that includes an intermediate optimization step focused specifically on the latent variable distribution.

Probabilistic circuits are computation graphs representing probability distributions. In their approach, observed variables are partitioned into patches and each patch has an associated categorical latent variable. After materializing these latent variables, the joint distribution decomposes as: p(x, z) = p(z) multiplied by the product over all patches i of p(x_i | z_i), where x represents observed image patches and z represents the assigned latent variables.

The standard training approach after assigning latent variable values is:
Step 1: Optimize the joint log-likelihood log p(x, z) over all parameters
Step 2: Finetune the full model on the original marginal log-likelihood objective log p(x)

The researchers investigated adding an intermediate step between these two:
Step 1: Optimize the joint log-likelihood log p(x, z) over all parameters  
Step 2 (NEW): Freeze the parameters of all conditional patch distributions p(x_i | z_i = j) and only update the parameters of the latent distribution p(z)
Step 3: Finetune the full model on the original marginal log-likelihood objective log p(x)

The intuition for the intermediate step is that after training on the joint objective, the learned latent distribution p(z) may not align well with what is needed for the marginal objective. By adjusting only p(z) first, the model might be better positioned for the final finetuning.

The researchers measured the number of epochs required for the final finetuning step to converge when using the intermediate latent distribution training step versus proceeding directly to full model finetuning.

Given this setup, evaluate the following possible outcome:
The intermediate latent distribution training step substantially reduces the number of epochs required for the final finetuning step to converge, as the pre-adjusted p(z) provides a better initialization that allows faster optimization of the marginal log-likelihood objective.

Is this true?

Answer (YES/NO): YES